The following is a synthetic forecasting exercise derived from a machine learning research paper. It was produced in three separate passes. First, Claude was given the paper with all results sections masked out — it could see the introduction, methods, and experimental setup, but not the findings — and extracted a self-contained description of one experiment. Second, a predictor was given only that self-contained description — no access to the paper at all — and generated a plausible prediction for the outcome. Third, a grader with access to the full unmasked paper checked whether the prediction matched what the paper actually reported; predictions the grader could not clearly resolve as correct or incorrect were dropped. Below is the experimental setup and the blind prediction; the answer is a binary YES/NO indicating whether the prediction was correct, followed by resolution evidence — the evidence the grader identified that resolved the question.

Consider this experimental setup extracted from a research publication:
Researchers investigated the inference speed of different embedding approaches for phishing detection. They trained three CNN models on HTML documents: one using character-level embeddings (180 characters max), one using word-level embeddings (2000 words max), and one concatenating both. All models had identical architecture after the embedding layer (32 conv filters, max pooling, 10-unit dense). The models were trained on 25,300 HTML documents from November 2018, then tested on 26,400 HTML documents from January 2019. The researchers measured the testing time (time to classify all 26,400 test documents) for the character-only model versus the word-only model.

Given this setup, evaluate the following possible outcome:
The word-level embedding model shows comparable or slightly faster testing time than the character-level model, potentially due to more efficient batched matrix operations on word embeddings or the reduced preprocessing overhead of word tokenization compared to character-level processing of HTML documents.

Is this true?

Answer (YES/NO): NO